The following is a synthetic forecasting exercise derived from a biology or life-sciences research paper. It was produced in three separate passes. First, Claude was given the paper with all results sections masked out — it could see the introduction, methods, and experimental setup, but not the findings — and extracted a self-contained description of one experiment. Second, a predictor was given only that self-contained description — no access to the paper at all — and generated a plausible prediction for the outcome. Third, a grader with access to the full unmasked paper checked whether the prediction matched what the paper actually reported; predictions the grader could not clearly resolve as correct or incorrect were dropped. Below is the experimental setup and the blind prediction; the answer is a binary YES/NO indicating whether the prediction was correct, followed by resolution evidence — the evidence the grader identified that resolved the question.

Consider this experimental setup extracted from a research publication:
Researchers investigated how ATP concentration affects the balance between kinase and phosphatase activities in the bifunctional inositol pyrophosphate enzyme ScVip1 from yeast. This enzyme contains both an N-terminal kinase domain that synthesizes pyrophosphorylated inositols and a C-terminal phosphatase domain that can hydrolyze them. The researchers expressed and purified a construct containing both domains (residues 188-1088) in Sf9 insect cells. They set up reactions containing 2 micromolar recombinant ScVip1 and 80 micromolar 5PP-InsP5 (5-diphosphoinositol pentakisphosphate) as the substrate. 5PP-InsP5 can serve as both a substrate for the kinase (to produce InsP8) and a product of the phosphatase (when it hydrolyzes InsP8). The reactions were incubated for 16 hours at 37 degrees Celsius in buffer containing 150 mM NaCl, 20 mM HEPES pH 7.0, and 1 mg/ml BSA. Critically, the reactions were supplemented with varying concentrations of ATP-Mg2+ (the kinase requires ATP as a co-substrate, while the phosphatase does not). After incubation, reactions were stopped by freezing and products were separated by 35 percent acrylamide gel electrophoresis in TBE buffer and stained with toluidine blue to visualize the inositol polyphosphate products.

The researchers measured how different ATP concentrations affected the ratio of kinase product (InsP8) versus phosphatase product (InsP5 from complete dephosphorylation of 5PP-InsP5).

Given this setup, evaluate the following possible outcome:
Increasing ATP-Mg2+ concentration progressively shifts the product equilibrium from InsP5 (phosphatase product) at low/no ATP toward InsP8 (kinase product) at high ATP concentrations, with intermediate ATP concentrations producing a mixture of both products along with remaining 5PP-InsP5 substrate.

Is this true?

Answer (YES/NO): NO